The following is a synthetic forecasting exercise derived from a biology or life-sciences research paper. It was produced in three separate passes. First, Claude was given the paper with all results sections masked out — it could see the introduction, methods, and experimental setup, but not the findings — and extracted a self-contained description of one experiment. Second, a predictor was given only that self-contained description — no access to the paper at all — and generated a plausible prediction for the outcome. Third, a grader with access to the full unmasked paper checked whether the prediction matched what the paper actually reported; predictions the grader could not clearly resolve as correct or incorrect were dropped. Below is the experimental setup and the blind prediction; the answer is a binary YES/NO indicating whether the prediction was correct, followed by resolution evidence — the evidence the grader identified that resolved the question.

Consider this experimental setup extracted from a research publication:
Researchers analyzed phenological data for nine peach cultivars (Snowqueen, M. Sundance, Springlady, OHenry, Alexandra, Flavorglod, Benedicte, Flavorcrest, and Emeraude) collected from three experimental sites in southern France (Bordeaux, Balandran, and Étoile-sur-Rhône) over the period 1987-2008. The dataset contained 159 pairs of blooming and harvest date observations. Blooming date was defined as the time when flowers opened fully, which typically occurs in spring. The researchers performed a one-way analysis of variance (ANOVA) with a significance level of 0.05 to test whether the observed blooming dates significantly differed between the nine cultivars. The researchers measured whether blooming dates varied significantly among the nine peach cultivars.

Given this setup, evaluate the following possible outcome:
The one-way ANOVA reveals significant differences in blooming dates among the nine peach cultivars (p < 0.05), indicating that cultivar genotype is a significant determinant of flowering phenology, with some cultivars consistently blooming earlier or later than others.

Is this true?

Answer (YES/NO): NO